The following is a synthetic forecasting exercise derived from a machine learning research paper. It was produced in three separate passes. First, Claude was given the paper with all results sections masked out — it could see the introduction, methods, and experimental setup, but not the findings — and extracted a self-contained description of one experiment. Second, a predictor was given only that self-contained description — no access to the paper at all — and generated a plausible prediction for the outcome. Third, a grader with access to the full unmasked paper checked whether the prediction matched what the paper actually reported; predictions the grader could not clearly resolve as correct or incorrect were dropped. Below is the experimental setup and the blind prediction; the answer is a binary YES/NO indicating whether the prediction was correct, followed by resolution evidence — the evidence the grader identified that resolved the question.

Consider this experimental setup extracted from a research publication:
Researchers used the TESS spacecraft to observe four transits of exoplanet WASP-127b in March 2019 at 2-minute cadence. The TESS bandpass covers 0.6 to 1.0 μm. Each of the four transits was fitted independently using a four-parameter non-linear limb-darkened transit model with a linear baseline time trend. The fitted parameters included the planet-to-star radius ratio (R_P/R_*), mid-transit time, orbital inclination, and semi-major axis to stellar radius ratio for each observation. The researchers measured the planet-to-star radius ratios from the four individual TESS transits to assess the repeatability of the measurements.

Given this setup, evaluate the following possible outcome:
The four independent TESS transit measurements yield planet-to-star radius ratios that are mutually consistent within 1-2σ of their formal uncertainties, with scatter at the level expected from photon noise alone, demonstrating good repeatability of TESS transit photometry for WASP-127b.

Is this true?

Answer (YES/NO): YES